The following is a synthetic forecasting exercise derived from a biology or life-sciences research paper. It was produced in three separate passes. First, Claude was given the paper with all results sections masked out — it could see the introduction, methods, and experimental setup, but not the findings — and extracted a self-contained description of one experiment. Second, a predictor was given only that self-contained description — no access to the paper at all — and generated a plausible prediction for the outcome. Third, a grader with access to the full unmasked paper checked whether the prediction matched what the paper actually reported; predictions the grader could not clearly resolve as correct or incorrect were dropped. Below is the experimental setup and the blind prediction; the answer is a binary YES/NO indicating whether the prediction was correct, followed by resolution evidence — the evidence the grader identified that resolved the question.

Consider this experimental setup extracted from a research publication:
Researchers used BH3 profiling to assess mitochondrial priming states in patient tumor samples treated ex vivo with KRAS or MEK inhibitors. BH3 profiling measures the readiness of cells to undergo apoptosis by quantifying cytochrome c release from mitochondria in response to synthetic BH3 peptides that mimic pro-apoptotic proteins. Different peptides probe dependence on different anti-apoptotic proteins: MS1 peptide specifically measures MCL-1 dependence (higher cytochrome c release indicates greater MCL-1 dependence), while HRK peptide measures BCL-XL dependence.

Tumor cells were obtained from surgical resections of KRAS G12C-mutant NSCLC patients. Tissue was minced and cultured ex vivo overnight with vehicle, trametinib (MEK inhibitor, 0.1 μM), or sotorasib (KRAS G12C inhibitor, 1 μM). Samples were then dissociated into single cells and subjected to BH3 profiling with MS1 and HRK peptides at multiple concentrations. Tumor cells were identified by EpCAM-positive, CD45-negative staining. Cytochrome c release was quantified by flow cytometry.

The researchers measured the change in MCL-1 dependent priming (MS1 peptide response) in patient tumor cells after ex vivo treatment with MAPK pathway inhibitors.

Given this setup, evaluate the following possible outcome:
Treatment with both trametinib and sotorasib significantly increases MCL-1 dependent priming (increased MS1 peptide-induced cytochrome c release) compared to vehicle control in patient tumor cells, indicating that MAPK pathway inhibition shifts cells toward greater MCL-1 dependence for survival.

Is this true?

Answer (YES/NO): NO